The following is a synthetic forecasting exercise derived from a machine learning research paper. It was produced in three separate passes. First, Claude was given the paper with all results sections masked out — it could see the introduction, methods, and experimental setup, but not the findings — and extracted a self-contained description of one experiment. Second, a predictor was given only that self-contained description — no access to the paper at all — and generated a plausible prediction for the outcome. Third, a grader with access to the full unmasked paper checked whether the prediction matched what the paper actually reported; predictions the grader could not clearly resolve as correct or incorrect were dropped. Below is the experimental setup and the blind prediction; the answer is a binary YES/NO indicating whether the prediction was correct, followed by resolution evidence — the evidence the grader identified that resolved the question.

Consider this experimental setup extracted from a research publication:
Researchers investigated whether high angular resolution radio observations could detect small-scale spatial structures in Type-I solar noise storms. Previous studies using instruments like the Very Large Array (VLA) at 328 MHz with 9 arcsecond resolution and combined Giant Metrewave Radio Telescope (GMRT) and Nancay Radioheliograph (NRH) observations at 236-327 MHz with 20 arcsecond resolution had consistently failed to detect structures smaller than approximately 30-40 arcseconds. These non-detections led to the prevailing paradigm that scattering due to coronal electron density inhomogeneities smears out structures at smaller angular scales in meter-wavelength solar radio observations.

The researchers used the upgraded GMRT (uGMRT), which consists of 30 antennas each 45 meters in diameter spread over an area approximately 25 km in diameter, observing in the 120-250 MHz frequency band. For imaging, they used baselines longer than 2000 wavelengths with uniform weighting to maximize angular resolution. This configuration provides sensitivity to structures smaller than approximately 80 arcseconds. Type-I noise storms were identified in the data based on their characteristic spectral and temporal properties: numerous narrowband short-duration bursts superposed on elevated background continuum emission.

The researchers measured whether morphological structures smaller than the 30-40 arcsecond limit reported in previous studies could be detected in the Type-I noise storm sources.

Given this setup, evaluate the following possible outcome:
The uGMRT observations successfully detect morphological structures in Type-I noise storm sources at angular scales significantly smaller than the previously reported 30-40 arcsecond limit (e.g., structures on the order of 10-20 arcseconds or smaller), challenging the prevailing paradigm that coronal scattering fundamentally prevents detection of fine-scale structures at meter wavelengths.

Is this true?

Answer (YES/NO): YES